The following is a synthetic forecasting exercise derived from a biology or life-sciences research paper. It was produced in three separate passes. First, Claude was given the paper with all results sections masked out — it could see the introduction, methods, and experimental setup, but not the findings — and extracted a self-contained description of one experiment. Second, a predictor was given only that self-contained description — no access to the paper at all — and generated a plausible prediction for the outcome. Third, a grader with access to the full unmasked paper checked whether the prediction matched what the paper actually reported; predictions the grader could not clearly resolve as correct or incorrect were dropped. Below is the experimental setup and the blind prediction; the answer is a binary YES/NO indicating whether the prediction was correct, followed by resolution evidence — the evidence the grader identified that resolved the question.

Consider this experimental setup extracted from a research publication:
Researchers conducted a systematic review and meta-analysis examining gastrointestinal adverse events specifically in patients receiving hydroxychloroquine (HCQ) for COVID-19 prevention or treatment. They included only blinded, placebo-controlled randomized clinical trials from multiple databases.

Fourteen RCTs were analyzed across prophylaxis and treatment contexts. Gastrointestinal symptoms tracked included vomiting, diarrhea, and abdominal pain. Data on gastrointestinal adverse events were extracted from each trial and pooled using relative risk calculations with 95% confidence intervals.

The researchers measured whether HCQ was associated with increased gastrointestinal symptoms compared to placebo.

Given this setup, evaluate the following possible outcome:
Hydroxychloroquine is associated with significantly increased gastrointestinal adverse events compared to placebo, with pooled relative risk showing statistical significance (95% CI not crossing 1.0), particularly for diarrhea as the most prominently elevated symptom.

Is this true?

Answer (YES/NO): NO